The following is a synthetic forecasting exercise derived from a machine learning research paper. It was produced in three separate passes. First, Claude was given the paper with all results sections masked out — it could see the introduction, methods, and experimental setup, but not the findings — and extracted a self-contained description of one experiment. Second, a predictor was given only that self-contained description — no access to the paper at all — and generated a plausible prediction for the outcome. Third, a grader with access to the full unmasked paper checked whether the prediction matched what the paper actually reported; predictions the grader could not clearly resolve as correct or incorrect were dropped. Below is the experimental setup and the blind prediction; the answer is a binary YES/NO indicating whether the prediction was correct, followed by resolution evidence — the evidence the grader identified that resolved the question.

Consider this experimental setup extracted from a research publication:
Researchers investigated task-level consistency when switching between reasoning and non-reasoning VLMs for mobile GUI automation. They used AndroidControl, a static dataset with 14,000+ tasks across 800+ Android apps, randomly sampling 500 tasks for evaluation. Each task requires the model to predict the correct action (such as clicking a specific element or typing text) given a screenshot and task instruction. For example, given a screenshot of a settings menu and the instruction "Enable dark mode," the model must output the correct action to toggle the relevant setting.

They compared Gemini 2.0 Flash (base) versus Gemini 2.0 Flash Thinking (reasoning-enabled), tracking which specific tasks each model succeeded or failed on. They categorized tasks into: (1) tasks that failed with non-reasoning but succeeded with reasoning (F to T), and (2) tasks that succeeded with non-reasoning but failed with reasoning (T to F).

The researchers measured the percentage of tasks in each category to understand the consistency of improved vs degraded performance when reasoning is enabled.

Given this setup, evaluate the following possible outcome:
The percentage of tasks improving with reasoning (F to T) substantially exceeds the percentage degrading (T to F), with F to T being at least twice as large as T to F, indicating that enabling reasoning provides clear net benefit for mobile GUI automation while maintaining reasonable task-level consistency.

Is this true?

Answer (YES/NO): NO